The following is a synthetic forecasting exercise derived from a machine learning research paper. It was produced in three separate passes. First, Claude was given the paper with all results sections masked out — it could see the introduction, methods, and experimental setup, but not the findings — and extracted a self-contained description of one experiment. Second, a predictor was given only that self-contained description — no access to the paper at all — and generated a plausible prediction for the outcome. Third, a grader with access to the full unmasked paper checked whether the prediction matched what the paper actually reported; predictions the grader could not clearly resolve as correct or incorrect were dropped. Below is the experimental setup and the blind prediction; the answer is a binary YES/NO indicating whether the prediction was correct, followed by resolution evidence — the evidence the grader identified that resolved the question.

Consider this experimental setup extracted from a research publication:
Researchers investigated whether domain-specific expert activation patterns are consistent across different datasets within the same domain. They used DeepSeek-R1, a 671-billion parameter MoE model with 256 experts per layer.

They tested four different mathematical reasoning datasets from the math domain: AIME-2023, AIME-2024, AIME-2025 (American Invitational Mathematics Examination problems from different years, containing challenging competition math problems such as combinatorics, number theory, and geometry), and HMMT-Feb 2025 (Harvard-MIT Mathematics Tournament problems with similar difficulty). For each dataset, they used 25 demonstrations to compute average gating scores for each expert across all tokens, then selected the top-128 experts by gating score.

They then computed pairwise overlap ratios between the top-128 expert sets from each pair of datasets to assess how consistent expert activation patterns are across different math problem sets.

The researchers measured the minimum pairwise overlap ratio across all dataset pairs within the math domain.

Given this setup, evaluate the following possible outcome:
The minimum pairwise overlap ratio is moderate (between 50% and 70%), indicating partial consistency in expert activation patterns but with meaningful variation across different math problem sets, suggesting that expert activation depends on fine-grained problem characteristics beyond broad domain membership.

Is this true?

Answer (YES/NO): NO